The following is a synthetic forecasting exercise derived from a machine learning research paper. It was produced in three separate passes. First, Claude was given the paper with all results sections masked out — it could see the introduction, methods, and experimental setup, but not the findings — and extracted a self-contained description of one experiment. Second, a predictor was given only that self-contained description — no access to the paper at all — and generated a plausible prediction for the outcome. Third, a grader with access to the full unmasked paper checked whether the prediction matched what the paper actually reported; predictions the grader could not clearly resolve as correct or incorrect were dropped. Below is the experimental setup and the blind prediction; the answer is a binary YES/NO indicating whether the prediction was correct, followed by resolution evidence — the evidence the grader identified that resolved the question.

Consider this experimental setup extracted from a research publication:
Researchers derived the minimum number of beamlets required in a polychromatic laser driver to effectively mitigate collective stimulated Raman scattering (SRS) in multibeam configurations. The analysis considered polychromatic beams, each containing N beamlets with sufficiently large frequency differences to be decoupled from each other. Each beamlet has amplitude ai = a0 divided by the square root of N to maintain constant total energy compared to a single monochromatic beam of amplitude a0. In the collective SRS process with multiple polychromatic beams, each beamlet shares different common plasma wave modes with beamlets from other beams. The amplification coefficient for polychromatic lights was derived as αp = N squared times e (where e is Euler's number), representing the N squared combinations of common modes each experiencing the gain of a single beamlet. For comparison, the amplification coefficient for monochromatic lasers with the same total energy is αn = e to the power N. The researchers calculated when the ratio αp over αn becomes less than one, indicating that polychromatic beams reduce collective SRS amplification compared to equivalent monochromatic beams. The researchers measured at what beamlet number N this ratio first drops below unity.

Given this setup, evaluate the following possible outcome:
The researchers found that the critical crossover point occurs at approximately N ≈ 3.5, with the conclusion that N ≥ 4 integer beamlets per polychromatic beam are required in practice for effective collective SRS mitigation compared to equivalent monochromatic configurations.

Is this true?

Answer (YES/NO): NO